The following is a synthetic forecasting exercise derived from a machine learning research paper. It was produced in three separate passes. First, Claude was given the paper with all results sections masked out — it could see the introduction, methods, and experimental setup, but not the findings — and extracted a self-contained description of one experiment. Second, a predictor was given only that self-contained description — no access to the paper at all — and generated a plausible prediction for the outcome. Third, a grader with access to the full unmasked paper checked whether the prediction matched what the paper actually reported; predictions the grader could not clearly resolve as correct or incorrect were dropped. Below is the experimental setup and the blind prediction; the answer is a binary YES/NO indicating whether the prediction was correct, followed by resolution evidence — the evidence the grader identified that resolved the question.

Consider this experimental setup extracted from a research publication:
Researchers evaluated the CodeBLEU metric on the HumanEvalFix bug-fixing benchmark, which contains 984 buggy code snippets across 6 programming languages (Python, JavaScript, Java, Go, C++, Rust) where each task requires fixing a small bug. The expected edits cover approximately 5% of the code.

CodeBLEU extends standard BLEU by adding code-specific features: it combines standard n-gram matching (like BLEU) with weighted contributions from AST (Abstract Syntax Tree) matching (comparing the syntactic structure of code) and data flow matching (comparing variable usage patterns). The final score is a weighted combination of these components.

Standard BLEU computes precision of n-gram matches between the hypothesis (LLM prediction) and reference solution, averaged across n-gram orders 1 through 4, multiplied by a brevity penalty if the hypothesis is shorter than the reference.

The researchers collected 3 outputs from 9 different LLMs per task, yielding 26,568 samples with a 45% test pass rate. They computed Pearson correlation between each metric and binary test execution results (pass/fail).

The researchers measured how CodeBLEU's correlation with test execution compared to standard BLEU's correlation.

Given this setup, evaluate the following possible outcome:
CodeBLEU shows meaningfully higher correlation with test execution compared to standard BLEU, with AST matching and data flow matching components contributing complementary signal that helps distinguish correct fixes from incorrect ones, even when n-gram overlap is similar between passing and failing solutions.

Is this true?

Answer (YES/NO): NO